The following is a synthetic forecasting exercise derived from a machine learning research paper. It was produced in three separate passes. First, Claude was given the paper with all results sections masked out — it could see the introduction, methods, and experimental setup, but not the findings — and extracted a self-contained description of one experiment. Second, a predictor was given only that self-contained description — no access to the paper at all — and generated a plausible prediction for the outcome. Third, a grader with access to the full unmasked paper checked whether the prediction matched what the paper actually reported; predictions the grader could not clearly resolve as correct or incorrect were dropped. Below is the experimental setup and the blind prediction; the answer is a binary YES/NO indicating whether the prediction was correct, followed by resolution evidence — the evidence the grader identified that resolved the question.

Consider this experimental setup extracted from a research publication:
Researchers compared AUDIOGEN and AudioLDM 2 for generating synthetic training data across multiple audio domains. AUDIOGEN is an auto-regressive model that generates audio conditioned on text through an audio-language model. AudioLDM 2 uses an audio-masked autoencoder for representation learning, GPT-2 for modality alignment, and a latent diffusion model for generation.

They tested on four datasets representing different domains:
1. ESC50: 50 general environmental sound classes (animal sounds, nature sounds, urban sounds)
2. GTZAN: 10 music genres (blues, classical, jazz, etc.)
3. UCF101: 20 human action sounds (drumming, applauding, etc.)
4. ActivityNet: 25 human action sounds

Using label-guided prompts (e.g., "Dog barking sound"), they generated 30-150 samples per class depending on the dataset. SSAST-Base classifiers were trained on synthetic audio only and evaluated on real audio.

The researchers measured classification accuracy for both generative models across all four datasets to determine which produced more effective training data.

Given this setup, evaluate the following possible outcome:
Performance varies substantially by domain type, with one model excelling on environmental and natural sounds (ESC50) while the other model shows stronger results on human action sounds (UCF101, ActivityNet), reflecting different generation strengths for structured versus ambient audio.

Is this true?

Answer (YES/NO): NO